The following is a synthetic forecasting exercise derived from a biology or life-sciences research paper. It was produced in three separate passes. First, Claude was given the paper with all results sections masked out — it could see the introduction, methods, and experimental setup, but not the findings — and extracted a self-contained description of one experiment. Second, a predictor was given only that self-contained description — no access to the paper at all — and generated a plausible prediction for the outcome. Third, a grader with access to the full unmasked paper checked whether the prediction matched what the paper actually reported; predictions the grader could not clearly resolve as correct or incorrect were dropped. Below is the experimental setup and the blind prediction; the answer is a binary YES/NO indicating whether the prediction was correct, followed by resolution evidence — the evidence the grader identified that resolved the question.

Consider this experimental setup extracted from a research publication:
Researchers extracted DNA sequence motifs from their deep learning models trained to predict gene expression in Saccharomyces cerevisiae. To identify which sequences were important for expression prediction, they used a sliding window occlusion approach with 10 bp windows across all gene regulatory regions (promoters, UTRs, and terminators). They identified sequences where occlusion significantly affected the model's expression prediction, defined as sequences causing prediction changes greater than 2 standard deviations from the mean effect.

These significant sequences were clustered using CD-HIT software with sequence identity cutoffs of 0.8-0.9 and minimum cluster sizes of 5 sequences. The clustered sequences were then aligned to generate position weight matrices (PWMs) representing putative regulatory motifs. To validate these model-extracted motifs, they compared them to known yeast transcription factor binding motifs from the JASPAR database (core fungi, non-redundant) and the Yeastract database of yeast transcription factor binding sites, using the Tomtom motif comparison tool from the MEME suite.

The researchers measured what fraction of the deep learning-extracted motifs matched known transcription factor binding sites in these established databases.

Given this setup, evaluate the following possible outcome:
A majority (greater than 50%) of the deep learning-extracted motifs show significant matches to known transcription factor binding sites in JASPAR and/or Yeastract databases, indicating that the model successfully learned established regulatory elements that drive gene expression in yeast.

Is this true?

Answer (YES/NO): NO